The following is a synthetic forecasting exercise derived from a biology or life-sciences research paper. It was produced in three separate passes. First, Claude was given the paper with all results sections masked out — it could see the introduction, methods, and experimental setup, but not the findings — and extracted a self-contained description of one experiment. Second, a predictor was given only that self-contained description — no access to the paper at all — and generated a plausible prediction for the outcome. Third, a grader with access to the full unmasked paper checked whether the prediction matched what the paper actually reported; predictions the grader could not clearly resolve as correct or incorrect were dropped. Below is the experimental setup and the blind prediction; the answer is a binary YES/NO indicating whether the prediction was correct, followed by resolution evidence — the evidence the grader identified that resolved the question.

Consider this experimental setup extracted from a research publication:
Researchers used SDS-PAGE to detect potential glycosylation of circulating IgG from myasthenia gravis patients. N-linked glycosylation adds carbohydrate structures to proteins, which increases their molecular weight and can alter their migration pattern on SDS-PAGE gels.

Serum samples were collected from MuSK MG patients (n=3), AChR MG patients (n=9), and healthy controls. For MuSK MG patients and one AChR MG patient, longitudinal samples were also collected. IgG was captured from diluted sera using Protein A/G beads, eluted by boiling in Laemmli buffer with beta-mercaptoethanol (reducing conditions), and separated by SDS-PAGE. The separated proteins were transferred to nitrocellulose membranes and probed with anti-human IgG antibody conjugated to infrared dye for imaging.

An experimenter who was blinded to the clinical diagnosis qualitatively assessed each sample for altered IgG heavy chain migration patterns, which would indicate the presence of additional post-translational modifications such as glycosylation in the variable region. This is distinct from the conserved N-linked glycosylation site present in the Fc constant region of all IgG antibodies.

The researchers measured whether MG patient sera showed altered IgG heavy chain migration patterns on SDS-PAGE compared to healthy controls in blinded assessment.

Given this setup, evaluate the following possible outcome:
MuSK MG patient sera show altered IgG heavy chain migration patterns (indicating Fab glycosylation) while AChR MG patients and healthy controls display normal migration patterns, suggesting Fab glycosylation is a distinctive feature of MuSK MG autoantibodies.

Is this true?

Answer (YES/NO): NO